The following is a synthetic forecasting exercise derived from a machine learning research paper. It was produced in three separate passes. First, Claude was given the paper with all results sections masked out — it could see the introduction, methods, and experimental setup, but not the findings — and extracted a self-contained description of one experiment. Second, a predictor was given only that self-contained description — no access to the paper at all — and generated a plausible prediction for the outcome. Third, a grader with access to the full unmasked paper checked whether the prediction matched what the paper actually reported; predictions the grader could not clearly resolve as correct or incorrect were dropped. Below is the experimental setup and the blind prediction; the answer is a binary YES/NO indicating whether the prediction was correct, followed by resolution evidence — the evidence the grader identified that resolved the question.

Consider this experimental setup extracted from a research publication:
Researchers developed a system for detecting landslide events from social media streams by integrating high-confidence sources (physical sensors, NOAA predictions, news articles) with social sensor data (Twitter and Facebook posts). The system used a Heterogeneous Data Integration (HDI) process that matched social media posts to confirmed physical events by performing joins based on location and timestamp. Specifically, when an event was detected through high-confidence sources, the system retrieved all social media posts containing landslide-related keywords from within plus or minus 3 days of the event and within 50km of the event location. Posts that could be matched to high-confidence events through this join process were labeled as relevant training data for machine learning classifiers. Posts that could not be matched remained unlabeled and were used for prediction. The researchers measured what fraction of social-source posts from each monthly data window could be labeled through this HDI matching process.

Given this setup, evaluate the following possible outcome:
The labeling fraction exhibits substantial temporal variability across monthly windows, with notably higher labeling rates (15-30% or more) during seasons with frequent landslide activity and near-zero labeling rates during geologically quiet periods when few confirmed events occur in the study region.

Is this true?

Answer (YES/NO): NO